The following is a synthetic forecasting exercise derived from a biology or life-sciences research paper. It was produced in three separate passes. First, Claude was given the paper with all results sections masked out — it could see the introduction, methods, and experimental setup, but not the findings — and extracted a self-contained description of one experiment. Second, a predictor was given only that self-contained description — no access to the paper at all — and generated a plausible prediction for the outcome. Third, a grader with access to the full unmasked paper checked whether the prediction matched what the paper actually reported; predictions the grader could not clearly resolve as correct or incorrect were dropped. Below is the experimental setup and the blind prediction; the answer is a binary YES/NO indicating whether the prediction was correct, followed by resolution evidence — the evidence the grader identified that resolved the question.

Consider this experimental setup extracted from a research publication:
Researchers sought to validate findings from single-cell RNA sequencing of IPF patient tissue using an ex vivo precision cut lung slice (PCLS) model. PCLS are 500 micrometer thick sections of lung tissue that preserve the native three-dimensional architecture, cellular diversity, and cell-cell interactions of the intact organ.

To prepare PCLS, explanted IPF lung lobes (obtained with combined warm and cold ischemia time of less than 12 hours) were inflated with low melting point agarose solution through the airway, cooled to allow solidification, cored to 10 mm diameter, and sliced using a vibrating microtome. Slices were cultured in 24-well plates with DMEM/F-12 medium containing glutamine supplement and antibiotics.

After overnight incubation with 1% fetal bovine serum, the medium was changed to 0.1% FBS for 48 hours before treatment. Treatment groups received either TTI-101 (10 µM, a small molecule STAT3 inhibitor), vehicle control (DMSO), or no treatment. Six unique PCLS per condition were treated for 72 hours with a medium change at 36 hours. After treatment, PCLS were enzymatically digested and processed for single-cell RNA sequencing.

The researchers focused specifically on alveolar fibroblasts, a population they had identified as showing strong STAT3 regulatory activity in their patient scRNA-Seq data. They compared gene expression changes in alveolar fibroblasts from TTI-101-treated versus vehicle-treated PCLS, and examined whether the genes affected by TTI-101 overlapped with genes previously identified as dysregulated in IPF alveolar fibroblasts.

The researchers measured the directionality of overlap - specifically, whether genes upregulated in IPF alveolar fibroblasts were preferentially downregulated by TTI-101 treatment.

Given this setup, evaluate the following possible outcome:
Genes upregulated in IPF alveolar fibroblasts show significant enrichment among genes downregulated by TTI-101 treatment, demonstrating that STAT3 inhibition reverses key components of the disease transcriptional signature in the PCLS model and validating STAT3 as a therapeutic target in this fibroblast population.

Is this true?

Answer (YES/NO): YES